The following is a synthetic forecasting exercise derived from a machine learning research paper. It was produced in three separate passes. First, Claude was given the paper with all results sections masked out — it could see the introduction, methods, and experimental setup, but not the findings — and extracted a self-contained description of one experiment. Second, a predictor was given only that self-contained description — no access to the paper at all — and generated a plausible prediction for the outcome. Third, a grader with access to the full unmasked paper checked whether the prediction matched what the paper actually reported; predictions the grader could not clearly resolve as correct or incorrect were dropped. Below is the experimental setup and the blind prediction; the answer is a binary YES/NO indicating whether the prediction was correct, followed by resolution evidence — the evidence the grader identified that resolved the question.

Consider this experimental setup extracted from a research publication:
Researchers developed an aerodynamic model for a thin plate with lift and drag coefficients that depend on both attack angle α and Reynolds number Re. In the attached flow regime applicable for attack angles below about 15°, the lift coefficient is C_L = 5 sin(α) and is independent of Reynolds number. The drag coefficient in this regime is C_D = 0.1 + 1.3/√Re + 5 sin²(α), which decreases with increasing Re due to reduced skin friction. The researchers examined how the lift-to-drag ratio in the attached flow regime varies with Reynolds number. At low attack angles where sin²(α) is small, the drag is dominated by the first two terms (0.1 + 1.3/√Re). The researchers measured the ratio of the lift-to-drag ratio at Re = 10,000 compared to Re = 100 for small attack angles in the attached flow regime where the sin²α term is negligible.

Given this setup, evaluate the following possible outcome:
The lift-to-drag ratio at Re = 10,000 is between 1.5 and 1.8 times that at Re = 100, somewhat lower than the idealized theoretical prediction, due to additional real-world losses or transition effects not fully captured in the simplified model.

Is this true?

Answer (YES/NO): NO